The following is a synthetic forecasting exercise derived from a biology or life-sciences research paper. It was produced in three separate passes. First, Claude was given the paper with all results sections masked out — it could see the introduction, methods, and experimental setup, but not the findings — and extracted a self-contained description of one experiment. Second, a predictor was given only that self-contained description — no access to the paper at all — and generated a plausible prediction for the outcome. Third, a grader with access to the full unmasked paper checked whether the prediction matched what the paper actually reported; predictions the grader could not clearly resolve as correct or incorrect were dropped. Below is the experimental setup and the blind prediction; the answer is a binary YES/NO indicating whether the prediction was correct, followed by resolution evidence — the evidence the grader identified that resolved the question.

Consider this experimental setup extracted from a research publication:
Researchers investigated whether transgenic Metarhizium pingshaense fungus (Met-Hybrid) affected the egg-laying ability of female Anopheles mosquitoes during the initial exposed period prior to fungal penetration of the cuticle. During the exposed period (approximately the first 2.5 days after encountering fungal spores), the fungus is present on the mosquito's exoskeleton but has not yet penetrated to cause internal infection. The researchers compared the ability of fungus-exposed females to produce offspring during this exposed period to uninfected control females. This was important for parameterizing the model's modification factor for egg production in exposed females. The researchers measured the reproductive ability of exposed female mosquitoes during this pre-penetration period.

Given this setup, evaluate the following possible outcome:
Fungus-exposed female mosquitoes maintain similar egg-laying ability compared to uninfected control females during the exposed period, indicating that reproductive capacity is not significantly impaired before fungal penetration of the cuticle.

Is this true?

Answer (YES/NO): YES